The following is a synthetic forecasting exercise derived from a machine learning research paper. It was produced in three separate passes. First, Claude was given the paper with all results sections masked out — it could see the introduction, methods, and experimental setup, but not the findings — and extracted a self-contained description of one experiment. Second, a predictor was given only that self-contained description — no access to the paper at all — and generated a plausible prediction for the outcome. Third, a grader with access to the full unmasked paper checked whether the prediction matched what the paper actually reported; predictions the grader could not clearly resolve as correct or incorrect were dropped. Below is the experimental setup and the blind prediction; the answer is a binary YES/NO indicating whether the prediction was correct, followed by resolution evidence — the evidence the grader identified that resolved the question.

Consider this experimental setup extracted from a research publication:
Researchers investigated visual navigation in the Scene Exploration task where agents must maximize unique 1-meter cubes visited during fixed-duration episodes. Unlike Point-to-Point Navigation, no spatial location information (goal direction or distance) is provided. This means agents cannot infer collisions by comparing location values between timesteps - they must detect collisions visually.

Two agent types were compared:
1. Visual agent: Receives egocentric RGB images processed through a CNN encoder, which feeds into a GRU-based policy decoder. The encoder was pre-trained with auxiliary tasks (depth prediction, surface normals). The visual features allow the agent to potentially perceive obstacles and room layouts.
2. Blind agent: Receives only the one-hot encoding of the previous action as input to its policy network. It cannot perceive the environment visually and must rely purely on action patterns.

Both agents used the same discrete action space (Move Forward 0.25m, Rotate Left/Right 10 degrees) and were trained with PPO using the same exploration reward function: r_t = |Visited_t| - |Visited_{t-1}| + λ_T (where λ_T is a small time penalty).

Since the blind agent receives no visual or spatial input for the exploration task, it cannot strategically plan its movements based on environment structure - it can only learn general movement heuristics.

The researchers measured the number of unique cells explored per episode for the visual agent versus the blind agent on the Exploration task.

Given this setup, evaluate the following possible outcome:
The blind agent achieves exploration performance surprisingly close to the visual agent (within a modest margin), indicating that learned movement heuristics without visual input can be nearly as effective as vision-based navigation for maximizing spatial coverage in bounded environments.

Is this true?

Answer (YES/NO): NO